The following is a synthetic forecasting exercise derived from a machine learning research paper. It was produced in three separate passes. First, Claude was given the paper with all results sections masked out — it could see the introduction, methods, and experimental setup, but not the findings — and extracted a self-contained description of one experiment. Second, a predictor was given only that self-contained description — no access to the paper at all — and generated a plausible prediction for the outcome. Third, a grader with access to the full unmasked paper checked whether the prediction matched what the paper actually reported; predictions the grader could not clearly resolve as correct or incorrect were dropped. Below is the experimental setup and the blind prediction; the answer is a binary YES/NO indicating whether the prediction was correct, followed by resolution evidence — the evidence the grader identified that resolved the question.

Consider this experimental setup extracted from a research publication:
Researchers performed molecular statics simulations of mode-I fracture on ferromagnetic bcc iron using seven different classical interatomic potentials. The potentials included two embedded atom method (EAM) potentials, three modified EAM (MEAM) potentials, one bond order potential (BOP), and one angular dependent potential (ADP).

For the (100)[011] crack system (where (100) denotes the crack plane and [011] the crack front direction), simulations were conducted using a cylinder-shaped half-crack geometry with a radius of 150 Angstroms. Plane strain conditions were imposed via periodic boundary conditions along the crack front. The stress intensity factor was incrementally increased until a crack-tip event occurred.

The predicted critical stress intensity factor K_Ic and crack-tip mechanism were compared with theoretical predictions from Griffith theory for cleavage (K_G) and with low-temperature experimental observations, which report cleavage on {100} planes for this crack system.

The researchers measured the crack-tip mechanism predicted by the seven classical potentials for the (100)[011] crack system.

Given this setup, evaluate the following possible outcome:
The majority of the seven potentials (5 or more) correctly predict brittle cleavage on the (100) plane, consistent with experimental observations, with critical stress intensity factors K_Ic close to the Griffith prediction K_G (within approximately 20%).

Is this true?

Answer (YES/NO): YES